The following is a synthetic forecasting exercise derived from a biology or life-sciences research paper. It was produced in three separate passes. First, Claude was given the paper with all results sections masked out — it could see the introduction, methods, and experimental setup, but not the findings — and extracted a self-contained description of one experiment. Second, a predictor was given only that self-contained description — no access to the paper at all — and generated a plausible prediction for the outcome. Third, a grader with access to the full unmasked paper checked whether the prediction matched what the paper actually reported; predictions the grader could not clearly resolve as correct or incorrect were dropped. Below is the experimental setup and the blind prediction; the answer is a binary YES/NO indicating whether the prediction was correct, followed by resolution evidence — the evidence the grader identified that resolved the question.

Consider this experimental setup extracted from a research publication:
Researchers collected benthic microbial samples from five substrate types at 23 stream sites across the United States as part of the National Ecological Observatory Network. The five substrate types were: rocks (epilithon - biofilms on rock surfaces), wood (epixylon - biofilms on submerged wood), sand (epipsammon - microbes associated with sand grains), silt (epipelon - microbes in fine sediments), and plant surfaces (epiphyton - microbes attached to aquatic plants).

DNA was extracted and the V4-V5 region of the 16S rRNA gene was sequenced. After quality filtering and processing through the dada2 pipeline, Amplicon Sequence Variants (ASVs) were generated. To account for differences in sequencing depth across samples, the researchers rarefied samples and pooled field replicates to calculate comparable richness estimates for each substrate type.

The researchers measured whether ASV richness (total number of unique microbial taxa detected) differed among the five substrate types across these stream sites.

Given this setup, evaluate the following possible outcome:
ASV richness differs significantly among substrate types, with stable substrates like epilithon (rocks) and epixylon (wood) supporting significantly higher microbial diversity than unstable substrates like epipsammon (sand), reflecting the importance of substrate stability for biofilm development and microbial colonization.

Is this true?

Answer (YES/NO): NO